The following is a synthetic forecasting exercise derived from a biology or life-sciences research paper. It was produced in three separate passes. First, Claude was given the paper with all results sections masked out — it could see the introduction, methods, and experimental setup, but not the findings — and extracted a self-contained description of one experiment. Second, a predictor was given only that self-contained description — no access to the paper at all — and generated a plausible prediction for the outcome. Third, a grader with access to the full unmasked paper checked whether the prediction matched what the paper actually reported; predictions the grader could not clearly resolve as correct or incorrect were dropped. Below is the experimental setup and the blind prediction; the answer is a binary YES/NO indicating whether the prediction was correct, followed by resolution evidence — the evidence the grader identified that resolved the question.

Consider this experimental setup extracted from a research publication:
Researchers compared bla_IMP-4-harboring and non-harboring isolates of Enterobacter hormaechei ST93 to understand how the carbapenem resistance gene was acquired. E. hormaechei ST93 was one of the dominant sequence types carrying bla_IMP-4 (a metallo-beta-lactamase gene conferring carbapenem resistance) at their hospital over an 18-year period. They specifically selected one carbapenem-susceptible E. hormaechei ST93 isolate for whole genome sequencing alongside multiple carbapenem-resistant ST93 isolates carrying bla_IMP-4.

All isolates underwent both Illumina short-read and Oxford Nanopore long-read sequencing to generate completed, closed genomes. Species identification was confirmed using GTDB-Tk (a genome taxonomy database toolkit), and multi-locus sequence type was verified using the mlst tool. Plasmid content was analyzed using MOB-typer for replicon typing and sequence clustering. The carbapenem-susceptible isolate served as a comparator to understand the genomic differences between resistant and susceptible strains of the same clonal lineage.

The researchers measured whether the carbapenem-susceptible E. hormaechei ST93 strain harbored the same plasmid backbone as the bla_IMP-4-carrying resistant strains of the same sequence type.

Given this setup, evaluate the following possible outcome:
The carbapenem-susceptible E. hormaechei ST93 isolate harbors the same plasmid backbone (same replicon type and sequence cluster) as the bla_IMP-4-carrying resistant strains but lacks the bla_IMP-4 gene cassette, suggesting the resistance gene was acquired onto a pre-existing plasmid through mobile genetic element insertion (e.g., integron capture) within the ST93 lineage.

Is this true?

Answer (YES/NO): YES